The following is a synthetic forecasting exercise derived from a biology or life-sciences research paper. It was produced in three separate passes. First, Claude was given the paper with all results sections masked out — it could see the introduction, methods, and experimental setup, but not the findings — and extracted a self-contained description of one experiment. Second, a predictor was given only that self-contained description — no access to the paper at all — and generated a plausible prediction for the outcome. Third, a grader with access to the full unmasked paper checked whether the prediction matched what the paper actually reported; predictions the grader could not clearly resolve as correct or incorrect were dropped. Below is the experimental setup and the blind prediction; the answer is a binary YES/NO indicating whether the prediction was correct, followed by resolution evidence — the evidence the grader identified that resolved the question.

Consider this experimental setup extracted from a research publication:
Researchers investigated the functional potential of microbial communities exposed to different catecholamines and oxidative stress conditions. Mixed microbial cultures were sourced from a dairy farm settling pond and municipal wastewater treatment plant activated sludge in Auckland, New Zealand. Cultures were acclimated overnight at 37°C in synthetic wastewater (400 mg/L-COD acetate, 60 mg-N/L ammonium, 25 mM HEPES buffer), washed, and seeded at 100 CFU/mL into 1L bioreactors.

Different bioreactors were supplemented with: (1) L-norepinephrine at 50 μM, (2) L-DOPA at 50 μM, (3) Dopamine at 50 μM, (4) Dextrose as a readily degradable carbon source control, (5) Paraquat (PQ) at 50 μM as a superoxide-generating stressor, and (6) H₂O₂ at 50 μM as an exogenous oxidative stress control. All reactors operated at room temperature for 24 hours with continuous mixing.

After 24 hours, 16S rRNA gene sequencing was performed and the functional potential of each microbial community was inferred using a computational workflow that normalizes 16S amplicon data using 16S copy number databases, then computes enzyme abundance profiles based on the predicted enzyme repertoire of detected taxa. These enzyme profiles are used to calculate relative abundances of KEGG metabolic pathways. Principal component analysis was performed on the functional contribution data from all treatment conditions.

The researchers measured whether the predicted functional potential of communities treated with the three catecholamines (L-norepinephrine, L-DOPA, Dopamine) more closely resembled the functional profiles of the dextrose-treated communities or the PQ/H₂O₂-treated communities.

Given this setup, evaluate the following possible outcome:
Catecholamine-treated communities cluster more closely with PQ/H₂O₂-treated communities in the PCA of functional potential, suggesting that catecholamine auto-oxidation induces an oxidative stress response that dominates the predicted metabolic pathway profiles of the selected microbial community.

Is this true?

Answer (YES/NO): NO